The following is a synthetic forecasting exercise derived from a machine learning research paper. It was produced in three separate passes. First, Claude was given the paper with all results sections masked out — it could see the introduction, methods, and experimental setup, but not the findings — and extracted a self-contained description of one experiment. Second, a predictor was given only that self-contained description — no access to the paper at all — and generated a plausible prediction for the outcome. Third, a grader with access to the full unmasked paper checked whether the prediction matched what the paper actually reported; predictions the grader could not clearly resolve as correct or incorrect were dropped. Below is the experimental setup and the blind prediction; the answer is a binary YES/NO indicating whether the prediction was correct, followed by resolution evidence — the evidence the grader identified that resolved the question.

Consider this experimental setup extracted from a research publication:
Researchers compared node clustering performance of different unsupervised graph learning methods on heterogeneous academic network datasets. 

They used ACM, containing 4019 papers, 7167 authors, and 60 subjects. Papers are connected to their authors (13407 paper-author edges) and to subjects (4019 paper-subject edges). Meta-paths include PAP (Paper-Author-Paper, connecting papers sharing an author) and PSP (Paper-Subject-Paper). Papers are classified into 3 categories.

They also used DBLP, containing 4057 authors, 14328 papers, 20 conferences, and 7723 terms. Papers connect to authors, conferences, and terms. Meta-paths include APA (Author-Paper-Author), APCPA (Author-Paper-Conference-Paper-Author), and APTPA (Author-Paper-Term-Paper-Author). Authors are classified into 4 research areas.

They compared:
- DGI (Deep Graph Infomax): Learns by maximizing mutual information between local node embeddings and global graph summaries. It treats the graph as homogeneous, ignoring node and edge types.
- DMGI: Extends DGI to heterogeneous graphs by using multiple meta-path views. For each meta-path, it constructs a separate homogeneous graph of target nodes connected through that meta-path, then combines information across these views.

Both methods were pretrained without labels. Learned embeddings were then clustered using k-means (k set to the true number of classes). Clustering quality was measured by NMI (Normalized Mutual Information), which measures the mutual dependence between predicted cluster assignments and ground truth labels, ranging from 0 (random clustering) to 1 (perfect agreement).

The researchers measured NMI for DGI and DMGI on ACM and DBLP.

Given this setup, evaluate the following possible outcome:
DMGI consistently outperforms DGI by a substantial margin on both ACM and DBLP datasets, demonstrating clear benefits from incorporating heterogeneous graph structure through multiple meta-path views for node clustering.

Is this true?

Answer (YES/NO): NO